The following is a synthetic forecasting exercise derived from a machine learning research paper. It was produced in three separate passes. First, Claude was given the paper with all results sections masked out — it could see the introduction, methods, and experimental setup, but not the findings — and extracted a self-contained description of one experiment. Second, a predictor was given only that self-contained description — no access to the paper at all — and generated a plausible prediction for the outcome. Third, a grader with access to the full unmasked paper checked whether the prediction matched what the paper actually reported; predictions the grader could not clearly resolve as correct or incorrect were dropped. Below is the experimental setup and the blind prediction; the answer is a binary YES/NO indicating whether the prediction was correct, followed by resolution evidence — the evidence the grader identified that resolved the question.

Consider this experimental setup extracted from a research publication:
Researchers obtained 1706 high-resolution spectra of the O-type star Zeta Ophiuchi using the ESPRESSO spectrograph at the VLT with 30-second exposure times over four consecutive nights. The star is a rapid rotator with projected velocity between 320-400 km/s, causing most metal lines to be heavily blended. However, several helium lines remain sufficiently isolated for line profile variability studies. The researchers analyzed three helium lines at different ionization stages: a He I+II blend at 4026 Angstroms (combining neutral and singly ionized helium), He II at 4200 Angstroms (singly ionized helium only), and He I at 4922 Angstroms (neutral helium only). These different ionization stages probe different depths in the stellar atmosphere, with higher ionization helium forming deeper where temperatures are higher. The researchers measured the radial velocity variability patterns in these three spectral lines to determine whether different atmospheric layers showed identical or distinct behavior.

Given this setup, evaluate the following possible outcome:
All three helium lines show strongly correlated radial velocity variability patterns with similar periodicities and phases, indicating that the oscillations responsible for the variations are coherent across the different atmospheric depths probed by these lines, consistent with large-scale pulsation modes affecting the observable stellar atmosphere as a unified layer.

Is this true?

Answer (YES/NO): NO